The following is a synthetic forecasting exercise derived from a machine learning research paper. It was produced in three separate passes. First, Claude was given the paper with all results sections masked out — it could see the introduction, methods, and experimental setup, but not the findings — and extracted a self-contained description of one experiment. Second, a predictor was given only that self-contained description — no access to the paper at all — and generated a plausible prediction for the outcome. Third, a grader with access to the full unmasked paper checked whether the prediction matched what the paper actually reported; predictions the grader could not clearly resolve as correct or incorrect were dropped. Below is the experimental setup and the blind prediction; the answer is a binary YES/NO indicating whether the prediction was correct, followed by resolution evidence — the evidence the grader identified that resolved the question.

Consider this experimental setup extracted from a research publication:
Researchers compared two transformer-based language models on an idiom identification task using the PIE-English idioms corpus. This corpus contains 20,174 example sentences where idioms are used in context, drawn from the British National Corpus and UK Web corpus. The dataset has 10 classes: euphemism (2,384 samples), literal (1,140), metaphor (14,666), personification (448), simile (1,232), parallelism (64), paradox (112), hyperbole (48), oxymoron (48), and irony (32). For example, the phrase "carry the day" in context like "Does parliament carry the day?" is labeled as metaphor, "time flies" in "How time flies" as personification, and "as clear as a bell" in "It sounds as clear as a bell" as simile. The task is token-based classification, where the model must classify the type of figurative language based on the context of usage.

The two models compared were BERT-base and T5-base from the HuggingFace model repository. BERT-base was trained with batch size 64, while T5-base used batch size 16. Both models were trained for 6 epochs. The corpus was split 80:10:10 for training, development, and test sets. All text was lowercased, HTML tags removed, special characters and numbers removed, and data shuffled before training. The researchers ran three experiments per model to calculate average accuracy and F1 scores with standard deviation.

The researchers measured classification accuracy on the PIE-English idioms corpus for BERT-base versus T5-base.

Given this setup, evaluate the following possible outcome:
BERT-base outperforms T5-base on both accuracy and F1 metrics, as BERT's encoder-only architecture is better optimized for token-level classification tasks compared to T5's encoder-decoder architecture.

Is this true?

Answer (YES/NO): NO